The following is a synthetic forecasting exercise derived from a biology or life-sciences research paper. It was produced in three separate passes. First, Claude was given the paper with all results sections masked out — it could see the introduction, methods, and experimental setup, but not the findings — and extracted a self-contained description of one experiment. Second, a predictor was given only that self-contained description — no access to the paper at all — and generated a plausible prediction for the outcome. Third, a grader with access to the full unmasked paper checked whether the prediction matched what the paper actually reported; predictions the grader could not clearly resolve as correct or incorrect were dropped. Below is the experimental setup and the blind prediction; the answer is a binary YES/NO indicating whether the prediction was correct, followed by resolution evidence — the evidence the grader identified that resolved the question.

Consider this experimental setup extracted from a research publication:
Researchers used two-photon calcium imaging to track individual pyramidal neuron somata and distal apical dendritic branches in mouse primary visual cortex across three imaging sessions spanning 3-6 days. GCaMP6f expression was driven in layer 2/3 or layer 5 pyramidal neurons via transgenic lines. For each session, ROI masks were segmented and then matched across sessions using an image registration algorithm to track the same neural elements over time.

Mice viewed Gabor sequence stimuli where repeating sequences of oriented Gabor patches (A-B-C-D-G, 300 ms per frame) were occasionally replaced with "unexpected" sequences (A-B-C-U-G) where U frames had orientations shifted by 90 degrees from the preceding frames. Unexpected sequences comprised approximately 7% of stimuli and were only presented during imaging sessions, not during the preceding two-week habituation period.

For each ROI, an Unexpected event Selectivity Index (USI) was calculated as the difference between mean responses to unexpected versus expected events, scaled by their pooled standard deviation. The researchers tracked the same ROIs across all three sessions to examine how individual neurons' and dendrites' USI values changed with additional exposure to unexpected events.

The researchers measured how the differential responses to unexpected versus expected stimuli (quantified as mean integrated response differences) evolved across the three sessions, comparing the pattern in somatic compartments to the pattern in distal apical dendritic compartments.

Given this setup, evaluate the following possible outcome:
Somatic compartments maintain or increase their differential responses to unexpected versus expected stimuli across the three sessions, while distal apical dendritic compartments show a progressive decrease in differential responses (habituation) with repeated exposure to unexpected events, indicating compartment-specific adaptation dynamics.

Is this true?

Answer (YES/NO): NO